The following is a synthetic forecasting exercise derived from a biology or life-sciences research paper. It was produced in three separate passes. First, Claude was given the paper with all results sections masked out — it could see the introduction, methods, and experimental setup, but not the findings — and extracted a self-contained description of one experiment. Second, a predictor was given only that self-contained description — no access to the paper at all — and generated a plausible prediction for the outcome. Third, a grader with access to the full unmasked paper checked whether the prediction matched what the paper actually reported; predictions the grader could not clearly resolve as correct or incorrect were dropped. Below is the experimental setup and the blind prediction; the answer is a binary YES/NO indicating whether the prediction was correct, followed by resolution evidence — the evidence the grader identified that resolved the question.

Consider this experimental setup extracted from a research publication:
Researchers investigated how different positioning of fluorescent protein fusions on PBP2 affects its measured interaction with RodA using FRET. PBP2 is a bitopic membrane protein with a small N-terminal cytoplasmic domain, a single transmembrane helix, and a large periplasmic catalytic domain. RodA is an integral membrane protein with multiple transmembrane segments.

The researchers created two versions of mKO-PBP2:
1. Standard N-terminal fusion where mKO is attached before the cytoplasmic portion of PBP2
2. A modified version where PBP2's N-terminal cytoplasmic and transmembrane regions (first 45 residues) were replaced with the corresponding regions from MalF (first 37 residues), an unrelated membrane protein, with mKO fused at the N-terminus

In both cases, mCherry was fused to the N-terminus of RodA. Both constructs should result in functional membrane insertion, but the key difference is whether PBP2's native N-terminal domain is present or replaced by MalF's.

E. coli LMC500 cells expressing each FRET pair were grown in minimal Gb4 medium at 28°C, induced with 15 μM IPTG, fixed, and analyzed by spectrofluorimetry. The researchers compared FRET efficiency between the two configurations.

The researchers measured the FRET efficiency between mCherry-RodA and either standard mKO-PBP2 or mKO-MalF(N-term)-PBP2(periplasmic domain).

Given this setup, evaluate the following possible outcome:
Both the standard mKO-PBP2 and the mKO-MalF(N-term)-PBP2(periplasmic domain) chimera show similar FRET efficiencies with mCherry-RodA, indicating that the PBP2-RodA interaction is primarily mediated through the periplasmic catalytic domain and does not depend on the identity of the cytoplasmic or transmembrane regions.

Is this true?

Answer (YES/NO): NO